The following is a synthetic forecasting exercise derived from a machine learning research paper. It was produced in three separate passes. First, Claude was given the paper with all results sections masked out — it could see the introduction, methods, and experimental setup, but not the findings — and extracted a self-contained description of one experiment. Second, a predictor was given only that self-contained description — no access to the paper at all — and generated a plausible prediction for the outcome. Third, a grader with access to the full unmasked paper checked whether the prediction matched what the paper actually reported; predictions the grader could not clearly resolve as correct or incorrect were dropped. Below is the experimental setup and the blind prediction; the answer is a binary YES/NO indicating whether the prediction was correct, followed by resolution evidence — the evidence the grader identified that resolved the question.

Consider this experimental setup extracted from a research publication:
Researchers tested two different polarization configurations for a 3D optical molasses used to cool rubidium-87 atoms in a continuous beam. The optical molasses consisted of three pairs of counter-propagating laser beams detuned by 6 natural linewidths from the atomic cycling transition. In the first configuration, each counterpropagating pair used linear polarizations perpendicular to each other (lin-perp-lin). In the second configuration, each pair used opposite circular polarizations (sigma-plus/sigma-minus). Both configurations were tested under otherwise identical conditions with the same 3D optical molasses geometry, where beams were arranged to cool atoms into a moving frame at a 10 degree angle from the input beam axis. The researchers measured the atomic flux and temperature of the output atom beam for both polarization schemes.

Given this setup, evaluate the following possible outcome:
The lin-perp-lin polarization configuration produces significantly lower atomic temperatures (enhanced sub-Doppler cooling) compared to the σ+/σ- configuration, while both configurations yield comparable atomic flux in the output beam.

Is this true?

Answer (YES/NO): NO